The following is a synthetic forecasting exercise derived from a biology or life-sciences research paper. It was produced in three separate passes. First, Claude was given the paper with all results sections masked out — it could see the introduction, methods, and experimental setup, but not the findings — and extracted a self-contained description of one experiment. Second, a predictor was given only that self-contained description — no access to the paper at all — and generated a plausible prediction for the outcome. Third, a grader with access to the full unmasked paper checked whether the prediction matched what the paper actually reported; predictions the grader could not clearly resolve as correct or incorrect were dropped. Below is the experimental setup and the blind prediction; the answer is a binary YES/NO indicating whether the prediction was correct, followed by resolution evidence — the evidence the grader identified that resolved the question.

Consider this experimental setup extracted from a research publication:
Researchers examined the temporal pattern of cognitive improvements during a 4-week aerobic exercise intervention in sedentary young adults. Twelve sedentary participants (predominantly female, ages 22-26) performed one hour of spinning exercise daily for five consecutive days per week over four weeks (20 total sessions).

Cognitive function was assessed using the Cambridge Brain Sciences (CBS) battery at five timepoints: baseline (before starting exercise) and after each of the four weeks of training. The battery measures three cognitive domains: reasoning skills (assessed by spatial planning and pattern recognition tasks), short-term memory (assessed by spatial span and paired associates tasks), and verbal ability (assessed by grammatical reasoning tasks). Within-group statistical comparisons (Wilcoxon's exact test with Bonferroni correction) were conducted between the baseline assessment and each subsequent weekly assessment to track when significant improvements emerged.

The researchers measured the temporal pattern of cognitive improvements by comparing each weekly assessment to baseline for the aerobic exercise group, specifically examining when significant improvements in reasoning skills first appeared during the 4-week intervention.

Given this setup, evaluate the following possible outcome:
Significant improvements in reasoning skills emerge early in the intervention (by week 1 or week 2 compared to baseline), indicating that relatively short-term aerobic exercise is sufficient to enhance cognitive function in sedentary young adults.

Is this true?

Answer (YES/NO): NO